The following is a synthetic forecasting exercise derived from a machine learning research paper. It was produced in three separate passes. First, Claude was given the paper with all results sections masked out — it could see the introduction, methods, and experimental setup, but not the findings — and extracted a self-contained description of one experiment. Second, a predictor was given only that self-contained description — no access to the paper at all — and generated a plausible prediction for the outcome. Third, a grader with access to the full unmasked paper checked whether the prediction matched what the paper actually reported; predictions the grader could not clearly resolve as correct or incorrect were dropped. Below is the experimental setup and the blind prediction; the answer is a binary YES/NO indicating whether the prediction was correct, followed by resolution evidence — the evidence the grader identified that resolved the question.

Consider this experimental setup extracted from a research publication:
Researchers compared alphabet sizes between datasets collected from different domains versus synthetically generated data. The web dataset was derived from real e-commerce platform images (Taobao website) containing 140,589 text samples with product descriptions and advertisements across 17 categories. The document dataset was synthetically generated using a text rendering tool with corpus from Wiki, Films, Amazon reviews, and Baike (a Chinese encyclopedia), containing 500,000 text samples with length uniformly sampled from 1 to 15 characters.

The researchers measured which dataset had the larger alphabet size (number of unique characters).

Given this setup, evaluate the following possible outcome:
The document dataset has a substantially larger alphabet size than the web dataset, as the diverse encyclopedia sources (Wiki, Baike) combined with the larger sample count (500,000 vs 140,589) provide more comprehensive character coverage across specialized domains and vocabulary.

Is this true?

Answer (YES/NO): NO